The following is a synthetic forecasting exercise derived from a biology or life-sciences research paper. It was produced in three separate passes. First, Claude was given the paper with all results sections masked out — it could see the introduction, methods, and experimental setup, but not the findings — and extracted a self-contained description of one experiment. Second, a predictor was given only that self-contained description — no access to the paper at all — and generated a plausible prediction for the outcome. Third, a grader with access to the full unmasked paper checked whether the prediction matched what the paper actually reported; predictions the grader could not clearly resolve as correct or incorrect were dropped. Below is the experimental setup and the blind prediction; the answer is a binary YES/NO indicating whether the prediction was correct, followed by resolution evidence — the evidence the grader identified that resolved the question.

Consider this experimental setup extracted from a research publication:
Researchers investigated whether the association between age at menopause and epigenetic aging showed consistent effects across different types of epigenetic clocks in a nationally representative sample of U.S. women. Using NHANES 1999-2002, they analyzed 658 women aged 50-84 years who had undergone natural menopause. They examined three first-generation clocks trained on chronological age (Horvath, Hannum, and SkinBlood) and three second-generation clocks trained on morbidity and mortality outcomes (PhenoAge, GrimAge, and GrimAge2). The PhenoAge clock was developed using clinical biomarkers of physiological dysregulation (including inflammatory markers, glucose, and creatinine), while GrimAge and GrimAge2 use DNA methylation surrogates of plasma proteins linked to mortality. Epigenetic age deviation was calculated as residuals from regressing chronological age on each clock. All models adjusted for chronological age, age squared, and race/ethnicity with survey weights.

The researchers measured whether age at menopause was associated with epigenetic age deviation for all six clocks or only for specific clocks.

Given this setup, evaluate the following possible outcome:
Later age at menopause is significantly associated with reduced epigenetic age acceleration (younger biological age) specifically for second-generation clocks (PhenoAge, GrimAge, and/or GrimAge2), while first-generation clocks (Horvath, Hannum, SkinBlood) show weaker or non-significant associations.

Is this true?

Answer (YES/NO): YES